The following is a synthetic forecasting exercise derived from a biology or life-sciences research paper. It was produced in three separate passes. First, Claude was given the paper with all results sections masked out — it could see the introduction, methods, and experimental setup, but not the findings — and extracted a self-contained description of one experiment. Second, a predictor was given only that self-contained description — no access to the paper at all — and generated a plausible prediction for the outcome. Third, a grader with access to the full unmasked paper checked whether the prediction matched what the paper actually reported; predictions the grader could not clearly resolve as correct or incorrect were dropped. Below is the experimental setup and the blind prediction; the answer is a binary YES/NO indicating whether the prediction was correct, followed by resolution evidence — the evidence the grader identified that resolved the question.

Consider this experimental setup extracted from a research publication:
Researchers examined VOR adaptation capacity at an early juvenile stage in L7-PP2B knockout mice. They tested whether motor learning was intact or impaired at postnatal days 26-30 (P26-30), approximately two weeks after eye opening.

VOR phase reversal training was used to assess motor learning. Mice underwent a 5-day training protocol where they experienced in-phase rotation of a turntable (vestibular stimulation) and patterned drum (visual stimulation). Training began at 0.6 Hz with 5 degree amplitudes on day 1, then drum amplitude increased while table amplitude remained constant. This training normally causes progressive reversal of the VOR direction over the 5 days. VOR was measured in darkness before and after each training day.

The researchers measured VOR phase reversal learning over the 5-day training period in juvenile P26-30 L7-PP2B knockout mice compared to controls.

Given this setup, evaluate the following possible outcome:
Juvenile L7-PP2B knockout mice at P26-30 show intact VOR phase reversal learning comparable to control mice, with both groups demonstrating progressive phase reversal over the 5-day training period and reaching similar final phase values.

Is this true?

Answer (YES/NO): NO